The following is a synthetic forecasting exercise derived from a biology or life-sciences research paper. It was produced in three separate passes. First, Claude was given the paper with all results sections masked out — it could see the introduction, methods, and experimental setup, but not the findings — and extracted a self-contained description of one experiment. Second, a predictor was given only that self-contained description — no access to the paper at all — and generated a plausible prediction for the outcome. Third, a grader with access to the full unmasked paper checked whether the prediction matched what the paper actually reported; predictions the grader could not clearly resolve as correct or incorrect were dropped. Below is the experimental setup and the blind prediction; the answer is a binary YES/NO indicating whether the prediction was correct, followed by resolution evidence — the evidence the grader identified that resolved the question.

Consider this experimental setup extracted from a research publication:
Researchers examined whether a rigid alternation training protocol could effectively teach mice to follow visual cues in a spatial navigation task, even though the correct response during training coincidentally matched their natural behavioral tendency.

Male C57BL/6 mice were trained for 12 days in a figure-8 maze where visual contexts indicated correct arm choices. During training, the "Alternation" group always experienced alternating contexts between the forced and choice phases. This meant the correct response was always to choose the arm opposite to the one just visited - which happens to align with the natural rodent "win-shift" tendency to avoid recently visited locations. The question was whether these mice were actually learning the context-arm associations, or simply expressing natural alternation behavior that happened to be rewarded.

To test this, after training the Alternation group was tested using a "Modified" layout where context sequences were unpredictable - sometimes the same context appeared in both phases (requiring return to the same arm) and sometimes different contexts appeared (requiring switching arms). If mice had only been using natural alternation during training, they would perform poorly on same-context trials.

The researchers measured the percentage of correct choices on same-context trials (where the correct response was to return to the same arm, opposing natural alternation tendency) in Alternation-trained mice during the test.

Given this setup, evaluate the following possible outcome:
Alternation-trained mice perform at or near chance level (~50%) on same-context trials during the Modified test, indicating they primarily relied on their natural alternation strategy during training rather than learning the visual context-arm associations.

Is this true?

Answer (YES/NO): NO